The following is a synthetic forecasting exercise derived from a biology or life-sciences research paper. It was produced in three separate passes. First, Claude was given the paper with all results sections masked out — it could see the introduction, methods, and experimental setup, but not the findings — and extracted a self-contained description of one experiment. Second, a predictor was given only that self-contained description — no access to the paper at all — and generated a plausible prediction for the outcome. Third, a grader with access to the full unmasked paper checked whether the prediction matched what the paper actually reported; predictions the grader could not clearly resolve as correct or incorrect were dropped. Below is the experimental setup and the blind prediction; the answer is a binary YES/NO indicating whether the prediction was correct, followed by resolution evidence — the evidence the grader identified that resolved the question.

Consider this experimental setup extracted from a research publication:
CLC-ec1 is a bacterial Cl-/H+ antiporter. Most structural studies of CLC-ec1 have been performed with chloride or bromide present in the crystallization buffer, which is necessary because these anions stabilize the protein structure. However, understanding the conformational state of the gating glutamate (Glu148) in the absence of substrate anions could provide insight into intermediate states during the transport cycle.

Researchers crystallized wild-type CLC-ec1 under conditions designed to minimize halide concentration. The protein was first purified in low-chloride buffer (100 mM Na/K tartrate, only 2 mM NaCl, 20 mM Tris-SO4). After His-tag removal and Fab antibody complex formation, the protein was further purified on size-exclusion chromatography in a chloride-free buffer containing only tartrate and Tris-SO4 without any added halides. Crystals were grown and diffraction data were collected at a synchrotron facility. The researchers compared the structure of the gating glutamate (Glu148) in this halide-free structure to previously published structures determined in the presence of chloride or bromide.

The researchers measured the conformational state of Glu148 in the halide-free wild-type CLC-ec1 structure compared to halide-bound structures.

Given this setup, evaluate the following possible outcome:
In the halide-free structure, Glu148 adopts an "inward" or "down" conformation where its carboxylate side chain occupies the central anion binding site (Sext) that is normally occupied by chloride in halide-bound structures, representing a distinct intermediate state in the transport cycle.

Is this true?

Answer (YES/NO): NO